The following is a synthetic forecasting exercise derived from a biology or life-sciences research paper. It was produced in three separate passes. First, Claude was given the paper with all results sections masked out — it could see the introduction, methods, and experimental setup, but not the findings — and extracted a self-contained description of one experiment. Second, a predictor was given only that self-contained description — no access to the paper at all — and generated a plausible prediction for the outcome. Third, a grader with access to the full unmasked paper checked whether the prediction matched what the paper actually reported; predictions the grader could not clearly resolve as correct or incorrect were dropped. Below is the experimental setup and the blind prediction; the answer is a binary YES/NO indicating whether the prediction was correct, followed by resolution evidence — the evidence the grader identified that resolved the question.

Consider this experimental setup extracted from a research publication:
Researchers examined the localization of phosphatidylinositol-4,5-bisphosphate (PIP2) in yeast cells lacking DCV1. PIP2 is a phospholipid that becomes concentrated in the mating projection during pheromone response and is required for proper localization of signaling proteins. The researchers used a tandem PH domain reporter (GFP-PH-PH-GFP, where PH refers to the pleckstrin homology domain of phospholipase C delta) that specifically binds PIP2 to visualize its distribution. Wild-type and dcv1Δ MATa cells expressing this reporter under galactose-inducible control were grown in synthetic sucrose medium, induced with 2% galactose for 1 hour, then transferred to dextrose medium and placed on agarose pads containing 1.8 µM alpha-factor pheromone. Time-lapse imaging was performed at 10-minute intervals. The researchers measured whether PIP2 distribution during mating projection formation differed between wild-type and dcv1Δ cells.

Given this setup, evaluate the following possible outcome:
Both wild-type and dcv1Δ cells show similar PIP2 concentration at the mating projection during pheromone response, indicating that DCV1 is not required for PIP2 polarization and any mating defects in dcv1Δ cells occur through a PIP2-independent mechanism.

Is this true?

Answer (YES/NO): NO